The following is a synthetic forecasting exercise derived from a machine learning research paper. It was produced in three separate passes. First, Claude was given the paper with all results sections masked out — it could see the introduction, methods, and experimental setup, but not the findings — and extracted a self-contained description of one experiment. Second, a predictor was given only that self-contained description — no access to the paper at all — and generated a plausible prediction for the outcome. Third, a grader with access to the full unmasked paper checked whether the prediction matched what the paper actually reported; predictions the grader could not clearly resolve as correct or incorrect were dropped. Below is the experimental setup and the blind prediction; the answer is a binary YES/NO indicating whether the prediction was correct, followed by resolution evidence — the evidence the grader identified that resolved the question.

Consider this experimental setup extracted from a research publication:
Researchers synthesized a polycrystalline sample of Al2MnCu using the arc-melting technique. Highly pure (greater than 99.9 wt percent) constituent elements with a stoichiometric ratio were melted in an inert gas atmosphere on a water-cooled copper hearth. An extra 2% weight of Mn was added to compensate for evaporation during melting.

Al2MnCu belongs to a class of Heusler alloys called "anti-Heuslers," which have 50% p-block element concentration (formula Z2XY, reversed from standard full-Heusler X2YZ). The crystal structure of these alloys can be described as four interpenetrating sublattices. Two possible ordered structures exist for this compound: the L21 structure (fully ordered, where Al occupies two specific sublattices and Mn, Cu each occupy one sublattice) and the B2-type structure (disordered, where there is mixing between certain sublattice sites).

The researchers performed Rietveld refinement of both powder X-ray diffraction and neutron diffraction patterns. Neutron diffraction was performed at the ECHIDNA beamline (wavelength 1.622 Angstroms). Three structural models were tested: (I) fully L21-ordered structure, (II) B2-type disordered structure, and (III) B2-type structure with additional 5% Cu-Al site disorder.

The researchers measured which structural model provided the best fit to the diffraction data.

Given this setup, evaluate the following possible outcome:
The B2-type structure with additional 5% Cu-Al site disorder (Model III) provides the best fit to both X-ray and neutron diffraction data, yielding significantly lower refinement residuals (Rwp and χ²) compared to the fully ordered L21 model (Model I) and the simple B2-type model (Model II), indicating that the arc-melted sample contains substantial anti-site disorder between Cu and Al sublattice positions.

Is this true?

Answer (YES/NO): NO